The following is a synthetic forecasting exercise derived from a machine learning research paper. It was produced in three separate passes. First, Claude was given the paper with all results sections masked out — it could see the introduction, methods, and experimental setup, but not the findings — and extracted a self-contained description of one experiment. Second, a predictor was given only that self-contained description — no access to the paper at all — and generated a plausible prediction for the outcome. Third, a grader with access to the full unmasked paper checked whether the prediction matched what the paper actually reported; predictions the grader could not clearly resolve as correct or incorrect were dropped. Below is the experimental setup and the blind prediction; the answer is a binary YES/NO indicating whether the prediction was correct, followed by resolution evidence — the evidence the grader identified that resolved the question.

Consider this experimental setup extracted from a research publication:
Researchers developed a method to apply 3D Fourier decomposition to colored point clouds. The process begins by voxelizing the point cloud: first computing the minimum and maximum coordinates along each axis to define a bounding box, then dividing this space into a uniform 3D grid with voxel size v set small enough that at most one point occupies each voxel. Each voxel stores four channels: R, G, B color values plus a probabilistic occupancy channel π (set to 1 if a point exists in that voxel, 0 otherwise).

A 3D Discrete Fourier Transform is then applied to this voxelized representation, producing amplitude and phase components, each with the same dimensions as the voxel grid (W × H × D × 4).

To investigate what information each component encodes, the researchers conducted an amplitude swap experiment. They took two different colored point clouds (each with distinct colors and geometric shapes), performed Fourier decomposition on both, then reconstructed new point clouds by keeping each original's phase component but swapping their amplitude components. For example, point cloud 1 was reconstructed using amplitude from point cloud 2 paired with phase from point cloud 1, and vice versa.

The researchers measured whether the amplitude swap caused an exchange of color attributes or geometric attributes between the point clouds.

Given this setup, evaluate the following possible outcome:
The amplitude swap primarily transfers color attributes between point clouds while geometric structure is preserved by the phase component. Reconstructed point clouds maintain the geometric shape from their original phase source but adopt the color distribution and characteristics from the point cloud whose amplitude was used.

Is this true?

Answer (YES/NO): YES